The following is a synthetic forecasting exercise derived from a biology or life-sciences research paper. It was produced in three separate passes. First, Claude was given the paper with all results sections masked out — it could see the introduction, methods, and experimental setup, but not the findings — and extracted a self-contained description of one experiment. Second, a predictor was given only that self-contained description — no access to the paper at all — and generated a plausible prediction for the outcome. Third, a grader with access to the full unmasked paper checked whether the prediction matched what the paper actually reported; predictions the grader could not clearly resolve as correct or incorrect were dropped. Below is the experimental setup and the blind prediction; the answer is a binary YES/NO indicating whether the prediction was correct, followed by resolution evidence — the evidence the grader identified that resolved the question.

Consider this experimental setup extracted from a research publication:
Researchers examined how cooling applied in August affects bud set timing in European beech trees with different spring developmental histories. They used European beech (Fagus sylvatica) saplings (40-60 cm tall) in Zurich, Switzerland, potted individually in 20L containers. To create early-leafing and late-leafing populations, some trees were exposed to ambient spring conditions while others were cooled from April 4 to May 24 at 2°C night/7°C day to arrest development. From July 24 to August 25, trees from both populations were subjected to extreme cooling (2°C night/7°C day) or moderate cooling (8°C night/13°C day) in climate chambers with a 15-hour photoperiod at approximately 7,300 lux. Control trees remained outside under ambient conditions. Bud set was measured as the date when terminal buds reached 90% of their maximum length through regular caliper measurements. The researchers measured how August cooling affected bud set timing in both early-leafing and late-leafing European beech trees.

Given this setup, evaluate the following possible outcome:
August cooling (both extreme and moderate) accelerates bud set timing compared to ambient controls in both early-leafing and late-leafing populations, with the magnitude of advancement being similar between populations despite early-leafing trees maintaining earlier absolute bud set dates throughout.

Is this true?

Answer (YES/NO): YES